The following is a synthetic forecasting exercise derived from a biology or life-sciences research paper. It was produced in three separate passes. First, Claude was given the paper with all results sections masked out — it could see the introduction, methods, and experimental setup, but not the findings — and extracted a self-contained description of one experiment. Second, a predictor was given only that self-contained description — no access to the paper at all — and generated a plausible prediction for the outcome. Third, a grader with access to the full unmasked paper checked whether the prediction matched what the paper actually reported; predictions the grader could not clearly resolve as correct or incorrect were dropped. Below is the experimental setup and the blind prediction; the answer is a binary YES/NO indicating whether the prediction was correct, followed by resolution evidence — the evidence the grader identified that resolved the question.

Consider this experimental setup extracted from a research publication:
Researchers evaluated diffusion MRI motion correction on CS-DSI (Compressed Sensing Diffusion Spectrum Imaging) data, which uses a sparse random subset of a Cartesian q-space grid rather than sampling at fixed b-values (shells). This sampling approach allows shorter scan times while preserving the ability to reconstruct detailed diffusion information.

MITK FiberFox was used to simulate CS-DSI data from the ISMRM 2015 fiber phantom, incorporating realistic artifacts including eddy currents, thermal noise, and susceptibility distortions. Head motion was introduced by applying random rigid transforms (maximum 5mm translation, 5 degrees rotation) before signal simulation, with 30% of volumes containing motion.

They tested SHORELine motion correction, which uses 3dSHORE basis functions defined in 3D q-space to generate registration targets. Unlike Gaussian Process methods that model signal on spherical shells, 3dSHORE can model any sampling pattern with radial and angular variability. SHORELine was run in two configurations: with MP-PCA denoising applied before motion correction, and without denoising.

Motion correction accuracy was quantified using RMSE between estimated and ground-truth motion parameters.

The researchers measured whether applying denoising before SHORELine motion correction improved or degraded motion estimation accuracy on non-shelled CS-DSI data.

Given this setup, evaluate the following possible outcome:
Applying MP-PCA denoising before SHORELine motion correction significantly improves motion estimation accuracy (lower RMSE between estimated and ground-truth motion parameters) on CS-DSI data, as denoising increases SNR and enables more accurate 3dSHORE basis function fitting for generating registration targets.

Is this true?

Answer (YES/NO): NO